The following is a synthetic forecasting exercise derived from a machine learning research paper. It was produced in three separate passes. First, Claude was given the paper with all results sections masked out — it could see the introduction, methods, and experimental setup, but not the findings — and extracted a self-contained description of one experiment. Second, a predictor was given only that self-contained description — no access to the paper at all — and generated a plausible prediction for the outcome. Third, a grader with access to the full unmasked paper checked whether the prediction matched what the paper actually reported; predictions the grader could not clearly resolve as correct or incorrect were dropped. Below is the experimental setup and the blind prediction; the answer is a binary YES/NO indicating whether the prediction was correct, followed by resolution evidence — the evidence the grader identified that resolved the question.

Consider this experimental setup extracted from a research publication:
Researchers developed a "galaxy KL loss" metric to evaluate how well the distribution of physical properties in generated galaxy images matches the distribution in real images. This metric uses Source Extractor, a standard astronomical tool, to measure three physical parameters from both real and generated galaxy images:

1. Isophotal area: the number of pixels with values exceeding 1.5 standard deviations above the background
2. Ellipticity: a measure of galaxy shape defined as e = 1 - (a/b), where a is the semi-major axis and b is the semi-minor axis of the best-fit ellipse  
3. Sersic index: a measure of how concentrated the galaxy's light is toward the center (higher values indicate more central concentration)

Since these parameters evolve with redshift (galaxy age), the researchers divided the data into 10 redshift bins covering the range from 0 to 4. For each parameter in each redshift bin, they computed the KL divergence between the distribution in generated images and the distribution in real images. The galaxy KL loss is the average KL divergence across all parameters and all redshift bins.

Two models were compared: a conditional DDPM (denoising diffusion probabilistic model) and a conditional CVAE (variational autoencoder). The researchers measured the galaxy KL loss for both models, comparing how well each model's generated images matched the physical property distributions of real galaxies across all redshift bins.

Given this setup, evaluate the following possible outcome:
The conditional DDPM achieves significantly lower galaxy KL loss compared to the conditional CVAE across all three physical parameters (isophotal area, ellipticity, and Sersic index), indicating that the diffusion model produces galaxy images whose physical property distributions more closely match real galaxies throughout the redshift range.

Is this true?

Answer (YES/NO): NO